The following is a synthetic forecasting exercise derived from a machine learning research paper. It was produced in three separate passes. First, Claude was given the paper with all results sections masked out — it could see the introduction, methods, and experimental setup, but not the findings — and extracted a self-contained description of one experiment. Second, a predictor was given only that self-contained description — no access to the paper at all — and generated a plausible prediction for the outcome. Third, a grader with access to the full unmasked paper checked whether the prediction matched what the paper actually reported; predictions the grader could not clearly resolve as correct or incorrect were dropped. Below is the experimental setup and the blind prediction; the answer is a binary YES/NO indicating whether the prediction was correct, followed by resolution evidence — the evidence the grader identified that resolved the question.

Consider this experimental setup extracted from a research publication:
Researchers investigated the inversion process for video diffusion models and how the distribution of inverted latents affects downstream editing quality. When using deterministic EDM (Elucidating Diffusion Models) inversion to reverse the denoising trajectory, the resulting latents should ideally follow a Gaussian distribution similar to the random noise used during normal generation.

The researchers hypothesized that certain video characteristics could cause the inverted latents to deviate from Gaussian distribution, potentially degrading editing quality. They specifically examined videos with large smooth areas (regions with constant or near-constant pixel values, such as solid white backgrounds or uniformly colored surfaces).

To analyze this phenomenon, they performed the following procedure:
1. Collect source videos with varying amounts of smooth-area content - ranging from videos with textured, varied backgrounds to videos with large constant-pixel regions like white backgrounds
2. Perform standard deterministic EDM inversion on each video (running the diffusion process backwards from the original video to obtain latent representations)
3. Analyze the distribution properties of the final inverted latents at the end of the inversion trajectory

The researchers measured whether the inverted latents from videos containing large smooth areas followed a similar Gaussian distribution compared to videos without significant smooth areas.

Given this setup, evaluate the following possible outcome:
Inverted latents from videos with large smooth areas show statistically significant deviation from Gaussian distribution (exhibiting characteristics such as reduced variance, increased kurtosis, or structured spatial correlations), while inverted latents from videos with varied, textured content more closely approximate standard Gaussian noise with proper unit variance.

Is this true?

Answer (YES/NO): YES